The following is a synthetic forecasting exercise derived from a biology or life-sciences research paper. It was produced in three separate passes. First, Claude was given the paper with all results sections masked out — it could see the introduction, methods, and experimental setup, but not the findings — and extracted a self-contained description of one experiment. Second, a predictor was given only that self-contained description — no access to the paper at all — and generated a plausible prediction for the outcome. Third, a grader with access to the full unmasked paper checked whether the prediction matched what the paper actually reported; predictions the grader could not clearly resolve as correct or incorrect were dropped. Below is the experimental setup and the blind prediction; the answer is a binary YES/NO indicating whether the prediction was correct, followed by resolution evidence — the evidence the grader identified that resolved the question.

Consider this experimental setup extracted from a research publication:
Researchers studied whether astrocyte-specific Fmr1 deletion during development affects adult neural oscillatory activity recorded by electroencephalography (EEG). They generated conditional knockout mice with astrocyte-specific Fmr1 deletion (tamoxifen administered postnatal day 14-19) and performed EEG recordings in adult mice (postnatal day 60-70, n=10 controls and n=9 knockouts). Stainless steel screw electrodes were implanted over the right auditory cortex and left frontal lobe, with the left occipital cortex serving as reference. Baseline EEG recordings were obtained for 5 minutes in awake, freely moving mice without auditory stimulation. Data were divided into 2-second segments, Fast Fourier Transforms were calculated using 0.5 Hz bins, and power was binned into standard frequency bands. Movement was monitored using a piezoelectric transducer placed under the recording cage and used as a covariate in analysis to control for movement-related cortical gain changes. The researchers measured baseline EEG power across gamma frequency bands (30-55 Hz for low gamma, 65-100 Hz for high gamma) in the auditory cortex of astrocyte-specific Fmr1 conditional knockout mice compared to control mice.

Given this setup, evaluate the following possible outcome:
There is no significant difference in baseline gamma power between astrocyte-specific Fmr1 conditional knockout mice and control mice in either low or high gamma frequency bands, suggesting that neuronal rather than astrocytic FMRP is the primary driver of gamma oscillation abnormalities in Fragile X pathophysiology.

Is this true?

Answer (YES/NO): NO